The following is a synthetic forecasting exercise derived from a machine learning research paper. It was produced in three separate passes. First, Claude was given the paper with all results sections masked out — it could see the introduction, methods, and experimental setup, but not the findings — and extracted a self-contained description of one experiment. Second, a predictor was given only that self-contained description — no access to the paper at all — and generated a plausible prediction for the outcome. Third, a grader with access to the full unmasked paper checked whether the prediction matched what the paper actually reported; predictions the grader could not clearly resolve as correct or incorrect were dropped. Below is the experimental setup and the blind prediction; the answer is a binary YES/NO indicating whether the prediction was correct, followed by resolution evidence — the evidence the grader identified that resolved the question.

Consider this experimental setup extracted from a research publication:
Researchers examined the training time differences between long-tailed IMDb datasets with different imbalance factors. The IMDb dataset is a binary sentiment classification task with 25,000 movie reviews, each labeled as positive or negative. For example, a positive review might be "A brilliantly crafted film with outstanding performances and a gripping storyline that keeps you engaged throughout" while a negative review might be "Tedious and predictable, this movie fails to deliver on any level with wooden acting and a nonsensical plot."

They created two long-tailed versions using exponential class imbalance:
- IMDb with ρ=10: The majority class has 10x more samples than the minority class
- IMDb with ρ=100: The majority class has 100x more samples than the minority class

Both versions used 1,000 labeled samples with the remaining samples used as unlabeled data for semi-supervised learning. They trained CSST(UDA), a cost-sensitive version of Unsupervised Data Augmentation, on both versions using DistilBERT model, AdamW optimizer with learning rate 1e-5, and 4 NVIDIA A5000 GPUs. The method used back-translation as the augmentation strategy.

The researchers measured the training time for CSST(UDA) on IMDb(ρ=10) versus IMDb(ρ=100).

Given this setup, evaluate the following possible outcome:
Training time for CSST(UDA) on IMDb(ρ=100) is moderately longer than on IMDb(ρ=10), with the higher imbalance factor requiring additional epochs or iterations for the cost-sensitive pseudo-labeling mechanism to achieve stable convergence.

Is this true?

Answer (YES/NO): NO